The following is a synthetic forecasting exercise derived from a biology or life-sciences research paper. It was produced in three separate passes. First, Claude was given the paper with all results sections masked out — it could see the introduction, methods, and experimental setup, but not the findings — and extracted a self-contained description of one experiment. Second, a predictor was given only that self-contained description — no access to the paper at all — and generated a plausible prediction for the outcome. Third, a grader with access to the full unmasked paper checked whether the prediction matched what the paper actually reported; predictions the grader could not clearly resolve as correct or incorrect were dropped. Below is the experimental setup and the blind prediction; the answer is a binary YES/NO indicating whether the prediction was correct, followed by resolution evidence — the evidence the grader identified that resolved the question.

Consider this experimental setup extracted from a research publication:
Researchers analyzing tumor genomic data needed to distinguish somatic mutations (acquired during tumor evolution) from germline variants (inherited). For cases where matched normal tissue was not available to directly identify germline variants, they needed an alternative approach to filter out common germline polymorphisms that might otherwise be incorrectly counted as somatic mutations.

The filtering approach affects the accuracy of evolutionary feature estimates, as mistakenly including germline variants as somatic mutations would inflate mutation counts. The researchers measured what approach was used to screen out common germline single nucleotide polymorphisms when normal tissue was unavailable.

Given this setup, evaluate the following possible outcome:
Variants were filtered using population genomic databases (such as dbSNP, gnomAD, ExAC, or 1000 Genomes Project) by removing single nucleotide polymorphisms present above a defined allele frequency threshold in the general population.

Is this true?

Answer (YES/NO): NO